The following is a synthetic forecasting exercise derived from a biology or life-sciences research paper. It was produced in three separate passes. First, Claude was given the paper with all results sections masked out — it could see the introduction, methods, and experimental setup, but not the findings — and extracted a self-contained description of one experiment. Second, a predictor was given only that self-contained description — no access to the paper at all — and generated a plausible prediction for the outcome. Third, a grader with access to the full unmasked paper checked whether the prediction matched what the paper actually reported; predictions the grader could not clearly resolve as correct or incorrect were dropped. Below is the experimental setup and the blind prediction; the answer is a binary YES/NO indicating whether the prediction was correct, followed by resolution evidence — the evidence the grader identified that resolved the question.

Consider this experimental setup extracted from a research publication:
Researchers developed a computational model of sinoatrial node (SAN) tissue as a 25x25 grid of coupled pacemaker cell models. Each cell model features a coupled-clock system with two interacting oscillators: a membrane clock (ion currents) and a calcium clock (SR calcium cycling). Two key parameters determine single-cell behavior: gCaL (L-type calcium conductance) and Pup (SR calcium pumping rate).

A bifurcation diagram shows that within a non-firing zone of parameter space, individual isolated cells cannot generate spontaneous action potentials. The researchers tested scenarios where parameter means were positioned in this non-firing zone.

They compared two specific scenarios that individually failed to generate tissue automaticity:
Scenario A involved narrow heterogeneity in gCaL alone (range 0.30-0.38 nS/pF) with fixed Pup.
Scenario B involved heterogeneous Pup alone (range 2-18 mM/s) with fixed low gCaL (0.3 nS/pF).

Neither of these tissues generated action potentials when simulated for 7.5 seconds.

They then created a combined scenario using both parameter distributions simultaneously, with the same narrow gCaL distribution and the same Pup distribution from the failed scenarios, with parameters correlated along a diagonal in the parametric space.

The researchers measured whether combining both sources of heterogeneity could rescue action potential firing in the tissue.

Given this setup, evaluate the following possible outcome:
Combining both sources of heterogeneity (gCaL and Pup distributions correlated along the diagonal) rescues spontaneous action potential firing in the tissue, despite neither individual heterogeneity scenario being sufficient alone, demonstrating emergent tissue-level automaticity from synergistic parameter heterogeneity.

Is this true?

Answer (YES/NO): YES